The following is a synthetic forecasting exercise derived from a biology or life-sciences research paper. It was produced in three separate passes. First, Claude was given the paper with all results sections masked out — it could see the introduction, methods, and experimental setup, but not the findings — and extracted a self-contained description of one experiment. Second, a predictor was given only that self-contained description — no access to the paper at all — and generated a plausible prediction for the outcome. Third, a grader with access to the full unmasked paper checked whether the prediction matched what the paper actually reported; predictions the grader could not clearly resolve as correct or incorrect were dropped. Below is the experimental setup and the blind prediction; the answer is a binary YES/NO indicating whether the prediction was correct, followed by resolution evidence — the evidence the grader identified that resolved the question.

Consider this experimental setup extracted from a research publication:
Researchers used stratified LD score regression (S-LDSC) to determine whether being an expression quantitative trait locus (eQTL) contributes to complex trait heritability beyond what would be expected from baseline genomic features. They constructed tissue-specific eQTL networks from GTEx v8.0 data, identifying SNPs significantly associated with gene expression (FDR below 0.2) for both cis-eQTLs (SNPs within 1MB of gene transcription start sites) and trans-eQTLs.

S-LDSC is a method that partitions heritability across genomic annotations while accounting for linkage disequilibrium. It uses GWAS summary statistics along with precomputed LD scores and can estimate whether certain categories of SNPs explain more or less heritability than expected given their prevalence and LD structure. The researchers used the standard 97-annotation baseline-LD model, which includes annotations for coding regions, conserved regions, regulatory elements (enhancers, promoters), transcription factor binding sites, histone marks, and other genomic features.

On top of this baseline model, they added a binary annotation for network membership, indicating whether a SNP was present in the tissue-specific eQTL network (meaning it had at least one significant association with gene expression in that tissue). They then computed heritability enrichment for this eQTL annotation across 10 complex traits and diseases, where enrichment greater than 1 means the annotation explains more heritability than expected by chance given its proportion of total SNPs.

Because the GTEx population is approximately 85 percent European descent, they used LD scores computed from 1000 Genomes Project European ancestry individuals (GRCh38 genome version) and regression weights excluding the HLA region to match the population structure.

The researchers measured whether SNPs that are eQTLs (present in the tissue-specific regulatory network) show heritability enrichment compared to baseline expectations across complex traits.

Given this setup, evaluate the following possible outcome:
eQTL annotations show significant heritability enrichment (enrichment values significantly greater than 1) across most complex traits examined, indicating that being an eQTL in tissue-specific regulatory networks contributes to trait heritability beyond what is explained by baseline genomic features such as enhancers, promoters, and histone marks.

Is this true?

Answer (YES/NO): YES